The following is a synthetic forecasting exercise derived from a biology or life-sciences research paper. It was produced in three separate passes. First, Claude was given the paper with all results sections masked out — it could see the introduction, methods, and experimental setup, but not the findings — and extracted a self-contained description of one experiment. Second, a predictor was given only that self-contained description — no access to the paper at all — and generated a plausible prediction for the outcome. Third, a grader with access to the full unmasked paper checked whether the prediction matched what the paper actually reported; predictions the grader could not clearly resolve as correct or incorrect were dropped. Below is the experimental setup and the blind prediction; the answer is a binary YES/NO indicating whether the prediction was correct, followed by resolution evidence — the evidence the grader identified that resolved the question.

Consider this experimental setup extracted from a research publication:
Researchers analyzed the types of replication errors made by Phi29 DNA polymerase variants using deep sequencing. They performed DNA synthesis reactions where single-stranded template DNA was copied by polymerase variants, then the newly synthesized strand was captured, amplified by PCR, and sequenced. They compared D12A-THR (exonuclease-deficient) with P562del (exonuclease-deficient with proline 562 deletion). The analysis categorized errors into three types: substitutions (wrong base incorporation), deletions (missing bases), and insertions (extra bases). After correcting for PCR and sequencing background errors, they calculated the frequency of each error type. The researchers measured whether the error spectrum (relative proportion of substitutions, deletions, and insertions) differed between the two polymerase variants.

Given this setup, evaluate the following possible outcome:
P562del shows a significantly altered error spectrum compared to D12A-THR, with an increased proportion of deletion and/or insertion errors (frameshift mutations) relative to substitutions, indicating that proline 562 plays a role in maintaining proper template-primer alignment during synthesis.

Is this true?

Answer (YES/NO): NO